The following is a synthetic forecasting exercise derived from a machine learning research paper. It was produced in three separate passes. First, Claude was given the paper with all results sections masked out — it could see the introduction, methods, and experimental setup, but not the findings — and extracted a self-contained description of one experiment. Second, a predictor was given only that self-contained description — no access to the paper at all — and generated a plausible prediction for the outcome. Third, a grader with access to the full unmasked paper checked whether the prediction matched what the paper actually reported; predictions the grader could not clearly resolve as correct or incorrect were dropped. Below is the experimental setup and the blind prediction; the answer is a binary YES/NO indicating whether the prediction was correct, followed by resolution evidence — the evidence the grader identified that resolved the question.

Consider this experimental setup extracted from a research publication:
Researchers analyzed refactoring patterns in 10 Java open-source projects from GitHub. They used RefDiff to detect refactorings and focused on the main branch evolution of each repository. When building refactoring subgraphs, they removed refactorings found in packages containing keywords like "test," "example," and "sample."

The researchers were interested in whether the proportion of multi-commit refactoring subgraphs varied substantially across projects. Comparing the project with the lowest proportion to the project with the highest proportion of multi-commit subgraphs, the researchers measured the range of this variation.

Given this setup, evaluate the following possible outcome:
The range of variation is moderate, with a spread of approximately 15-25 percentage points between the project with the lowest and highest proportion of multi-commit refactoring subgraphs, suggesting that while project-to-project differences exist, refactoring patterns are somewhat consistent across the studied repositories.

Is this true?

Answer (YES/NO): YES